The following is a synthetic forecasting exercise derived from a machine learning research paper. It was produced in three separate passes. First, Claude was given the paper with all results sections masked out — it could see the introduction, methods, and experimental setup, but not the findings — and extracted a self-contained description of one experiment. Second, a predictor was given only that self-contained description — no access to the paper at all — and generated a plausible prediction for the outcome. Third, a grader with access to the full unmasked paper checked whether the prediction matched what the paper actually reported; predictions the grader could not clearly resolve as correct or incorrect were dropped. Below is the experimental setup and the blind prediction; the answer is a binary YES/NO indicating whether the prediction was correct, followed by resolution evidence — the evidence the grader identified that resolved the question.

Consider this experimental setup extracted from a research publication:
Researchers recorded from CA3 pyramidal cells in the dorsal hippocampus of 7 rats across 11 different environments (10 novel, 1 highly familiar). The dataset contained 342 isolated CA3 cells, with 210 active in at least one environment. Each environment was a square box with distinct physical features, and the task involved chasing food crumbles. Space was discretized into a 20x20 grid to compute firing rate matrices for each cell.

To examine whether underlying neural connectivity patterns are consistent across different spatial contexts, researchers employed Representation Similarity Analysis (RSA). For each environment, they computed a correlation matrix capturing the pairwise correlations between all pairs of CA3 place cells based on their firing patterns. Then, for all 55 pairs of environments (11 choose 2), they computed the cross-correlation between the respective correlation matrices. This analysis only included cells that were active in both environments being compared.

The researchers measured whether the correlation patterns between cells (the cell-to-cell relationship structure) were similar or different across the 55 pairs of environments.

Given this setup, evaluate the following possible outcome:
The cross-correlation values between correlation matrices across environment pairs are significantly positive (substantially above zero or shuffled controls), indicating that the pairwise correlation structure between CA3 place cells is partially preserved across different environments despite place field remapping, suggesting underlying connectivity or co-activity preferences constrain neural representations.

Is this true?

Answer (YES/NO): YES